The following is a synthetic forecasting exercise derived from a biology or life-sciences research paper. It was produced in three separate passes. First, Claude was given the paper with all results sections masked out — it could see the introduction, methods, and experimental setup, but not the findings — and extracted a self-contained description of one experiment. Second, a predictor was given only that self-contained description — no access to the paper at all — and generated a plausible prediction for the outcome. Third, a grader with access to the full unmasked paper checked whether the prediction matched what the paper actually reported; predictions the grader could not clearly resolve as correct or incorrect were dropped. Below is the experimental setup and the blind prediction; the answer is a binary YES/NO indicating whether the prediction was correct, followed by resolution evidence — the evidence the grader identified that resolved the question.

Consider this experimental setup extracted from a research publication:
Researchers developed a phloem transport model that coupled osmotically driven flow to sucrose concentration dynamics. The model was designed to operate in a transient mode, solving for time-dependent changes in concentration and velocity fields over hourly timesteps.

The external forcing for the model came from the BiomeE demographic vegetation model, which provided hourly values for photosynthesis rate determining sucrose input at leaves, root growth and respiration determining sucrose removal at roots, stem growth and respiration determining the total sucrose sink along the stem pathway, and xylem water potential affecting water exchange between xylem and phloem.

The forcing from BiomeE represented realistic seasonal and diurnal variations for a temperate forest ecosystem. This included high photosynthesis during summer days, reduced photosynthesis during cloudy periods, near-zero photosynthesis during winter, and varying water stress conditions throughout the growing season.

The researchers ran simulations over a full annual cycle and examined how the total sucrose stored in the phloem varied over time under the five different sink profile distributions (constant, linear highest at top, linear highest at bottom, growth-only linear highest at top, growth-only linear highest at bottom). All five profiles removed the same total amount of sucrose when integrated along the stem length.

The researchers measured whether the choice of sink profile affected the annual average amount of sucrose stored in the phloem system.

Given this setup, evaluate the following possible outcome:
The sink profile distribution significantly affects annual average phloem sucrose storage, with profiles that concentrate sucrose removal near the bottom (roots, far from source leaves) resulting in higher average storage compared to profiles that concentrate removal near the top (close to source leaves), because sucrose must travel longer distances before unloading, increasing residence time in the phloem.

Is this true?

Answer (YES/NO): NO